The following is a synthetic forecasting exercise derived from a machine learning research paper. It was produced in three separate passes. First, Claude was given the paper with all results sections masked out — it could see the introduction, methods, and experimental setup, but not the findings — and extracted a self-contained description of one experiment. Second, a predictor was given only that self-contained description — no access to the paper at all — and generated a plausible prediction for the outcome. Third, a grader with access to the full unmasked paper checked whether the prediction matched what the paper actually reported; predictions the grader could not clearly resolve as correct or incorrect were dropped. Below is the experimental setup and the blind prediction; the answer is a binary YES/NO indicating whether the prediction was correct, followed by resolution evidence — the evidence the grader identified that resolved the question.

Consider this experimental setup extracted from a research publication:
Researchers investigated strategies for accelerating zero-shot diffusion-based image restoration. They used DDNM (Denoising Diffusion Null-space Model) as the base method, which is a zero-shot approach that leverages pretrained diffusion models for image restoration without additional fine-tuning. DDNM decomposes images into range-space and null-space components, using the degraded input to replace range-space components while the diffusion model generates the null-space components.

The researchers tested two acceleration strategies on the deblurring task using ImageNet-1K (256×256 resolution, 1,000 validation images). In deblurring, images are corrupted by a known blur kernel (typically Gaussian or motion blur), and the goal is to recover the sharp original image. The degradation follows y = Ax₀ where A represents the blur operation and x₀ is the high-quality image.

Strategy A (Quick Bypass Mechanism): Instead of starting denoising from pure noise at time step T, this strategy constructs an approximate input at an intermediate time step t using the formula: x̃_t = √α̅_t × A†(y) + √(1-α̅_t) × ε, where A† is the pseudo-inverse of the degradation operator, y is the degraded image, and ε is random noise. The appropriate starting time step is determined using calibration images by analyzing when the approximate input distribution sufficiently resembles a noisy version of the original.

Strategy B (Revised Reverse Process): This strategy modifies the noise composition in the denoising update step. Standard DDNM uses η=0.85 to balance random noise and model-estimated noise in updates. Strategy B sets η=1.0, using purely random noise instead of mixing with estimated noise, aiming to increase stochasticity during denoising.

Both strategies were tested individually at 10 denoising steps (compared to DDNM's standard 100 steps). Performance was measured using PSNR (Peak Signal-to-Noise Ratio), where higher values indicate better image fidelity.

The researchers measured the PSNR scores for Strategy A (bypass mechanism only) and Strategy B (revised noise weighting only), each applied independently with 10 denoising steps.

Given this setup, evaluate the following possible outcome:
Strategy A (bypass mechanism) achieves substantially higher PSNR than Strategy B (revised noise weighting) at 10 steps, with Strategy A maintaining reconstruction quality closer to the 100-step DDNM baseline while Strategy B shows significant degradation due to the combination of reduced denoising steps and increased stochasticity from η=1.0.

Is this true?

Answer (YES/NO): YES